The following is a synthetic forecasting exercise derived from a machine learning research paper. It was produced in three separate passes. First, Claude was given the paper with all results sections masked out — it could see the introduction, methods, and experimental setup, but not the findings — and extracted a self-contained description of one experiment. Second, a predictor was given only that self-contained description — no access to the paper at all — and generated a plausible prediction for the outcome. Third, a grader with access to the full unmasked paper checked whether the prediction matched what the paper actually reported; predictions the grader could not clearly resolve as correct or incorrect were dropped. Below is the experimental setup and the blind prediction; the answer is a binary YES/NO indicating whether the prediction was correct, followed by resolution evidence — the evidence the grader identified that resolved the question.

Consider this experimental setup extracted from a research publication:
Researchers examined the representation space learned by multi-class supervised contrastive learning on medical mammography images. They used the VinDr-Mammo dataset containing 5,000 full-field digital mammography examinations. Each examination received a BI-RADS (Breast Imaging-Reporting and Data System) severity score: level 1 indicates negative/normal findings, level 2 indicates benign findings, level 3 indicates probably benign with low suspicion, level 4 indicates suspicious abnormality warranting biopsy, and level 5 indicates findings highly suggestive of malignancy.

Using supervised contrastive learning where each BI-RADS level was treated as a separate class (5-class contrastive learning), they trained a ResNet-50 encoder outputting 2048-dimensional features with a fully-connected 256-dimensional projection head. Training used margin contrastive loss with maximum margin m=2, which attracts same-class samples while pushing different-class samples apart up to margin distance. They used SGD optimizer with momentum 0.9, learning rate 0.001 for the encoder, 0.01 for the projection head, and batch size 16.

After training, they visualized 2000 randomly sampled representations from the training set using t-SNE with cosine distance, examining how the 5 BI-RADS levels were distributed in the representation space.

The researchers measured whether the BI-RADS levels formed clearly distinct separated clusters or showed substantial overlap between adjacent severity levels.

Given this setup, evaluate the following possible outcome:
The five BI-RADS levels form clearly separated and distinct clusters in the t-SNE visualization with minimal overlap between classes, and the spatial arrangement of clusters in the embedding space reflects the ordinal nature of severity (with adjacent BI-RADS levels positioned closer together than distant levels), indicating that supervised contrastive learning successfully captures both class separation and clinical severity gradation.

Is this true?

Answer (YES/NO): NO